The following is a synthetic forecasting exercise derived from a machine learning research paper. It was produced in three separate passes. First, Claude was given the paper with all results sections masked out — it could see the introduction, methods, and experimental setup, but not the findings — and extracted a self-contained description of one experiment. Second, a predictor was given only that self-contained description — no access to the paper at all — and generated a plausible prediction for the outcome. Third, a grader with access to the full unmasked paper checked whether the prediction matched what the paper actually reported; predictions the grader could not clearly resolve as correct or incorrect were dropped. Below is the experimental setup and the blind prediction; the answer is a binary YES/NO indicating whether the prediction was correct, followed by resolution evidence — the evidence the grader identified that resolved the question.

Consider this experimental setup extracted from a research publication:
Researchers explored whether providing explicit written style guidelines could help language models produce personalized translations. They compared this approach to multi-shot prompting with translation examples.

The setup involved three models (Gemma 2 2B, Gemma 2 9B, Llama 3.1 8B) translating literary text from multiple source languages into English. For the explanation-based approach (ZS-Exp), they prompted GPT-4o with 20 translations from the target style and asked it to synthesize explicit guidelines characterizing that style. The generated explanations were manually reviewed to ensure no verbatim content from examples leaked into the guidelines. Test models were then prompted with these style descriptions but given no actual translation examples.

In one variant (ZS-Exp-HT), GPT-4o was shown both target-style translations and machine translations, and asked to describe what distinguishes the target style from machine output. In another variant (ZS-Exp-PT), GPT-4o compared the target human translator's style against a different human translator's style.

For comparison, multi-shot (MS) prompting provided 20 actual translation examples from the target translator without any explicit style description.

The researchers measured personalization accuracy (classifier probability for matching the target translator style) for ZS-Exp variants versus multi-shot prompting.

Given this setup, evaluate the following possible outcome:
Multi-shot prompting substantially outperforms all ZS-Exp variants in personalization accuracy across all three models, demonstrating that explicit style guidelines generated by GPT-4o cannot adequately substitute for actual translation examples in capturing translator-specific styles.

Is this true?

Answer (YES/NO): NO